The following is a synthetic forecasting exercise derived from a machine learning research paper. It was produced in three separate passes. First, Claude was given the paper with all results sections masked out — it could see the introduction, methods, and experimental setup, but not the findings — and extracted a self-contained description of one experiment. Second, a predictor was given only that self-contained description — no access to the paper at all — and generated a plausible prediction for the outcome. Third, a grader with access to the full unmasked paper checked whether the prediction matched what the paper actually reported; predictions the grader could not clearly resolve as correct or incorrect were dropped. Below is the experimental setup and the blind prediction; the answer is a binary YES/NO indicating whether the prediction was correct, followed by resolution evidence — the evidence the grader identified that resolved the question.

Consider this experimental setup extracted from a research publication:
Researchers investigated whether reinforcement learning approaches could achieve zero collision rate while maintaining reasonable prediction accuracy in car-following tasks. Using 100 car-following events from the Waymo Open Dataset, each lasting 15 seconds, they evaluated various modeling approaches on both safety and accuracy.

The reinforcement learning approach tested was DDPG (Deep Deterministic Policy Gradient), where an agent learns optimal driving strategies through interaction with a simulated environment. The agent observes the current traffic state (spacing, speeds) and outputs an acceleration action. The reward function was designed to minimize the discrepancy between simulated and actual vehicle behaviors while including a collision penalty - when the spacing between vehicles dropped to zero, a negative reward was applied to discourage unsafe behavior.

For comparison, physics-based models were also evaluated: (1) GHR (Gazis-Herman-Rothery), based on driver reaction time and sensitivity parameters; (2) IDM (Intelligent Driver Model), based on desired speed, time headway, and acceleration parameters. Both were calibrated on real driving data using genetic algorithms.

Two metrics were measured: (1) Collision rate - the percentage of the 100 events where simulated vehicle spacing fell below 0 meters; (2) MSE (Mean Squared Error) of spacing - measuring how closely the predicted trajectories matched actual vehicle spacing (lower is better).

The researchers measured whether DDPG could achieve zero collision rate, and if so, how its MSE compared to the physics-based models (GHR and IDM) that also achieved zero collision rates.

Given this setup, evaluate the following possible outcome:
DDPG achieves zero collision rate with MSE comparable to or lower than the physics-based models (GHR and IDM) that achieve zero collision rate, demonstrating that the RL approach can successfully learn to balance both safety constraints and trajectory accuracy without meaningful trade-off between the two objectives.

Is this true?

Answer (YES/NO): YES